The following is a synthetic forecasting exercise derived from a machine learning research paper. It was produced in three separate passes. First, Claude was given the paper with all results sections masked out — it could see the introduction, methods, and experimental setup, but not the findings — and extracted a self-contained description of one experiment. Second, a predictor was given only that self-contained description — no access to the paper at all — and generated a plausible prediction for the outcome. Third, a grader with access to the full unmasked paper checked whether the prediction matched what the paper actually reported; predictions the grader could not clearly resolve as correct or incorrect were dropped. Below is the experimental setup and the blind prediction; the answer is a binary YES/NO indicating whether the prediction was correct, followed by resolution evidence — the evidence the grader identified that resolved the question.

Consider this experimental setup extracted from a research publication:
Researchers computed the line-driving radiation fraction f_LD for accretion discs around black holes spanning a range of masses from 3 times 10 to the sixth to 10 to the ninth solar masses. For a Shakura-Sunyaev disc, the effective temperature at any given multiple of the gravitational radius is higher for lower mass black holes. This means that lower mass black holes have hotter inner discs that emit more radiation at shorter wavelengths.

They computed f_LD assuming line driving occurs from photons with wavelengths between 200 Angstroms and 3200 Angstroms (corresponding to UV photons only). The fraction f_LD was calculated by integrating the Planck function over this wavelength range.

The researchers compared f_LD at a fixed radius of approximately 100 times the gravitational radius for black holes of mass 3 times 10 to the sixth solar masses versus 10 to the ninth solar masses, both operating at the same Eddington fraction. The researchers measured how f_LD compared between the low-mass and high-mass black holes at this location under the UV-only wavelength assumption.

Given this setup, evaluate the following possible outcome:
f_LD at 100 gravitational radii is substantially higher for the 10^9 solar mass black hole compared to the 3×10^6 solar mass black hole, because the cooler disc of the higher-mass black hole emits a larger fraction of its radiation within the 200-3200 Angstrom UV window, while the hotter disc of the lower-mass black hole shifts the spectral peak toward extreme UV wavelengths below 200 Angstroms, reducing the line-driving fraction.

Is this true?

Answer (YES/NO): YES